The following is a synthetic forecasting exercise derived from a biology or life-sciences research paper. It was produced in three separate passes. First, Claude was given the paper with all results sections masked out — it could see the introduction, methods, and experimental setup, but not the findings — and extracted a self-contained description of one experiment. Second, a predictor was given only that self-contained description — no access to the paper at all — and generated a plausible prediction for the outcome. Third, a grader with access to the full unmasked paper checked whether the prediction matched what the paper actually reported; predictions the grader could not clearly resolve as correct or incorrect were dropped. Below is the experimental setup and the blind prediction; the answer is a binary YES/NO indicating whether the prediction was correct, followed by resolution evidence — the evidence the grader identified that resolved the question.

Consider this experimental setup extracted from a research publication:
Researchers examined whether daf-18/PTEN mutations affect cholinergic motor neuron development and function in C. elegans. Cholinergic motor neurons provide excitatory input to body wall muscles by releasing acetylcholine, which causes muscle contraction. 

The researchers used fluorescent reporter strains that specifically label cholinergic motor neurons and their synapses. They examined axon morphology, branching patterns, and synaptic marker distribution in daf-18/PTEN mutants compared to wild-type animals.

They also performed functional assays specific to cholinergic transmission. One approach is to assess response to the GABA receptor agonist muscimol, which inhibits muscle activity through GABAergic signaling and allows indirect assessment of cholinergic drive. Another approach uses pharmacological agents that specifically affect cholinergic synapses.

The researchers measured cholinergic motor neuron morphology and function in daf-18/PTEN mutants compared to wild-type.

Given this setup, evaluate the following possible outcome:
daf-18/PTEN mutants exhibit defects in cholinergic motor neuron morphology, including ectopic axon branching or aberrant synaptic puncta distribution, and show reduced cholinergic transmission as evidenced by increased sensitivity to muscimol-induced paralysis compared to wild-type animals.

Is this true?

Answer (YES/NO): NO